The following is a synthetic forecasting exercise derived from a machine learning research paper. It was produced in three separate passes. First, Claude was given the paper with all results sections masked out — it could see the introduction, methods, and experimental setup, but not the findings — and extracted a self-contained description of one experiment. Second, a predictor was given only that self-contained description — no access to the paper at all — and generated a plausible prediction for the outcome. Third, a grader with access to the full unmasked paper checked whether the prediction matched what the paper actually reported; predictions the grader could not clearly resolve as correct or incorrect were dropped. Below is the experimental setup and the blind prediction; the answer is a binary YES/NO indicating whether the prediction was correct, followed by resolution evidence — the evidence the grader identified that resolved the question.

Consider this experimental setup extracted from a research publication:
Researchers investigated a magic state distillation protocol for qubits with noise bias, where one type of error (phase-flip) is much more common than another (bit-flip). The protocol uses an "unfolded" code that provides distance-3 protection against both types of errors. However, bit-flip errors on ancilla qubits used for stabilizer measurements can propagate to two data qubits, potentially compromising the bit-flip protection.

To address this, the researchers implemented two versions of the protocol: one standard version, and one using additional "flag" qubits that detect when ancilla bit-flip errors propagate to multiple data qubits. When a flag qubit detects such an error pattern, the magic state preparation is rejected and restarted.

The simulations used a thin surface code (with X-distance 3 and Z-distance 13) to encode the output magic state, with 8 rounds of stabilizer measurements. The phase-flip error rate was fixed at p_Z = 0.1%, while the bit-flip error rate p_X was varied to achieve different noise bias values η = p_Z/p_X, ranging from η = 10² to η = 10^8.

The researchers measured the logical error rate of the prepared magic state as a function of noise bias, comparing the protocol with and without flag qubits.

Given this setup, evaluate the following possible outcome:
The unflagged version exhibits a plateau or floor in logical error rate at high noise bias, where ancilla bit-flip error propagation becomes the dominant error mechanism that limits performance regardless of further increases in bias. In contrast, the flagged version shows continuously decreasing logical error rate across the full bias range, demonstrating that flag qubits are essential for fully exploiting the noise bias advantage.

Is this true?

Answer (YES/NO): NO